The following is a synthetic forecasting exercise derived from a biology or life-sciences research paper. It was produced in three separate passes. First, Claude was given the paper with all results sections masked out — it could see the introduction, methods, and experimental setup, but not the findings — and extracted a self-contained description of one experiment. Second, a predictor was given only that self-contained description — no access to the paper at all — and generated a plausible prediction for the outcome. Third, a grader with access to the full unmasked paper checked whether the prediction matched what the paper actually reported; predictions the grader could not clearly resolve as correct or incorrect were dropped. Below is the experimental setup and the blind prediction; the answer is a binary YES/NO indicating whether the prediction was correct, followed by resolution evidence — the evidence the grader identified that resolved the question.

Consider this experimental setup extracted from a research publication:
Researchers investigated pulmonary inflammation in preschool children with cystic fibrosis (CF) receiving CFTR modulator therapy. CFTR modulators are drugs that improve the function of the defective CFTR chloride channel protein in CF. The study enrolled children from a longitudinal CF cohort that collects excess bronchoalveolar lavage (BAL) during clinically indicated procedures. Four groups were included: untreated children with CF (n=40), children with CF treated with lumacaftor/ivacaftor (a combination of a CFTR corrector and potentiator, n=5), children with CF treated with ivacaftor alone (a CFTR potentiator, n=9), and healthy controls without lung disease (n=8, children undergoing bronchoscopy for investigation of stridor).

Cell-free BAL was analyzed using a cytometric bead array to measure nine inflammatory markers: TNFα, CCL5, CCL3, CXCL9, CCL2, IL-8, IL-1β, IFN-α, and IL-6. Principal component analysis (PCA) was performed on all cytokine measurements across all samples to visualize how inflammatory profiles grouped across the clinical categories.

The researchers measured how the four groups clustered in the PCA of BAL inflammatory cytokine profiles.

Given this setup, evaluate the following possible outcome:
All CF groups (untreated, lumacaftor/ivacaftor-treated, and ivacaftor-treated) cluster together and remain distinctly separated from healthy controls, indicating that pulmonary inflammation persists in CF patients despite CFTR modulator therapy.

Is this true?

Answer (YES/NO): NO